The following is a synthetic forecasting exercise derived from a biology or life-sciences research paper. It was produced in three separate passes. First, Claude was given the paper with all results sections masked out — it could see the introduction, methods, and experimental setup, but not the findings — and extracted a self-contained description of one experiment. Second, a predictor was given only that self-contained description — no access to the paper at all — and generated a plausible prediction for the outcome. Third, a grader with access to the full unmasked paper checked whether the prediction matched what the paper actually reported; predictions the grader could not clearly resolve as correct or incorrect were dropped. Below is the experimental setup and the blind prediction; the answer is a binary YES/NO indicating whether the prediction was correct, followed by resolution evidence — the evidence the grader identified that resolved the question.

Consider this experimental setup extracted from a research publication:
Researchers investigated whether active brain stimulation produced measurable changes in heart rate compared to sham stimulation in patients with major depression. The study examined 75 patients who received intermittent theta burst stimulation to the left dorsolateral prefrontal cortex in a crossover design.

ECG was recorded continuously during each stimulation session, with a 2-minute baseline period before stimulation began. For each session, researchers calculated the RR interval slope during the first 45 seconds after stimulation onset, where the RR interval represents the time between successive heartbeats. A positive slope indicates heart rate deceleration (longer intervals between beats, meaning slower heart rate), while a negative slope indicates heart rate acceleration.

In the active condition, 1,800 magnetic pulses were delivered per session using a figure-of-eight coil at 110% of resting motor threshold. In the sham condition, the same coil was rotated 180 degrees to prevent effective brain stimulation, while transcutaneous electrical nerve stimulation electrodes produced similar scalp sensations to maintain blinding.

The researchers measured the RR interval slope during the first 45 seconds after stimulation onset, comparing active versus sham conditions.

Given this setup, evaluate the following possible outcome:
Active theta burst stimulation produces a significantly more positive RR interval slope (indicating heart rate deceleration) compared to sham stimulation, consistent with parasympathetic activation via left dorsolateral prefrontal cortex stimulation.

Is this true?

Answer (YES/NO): YES